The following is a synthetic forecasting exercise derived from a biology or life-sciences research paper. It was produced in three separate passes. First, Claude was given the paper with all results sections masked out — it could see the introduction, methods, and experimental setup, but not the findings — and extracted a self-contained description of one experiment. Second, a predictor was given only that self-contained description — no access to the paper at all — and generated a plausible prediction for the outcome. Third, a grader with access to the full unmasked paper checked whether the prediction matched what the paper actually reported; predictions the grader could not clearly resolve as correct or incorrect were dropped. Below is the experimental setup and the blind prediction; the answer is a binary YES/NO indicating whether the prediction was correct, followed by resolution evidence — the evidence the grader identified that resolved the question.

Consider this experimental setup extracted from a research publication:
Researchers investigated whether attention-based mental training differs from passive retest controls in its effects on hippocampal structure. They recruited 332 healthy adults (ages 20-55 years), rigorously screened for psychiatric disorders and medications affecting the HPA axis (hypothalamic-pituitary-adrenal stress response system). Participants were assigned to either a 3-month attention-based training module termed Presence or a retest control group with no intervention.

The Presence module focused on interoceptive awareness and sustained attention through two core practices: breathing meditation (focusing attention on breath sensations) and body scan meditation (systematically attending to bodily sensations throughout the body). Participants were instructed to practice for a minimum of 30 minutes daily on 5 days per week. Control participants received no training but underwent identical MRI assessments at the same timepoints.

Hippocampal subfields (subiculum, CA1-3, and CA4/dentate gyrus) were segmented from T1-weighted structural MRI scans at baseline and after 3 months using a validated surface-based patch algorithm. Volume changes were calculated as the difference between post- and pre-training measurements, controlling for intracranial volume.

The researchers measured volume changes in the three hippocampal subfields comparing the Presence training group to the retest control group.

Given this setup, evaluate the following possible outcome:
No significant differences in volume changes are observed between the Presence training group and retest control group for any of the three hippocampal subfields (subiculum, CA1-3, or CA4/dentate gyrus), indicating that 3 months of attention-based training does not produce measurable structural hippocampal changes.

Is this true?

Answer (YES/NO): YES